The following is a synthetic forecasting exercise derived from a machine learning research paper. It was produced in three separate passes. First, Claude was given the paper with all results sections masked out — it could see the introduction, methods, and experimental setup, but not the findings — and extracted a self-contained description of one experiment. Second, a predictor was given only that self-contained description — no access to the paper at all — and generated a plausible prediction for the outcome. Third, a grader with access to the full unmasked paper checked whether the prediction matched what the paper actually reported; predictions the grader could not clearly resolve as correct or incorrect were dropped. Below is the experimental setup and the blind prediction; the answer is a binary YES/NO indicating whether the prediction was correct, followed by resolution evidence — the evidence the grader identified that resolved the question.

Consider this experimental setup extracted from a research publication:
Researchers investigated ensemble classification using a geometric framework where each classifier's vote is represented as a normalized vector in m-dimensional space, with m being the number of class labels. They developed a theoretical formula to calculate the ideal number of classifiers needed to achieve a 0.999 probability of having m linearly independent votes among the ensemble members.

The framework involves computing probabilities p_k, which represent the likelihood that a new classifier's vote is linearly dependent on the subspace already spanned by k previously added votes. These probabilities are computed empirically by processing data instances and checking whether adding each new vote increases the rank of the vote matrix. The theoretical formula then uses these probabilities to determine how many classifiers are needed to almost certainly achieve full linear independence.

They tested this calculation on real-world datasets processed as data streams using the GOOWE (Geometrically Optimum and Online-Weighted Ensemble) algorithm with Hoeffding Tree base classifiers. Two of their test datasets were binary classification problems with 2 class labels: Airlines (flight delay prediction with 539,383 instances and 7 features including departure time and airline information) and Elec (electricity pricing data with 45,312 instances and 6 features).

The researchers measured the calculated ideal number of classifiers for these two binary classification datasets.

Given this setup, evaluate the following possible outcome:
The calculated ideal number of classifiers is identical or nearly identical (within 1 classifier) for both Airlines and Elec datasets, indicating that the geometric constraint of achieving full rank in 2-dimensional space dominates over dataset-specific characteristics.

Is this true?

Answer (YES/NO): NO